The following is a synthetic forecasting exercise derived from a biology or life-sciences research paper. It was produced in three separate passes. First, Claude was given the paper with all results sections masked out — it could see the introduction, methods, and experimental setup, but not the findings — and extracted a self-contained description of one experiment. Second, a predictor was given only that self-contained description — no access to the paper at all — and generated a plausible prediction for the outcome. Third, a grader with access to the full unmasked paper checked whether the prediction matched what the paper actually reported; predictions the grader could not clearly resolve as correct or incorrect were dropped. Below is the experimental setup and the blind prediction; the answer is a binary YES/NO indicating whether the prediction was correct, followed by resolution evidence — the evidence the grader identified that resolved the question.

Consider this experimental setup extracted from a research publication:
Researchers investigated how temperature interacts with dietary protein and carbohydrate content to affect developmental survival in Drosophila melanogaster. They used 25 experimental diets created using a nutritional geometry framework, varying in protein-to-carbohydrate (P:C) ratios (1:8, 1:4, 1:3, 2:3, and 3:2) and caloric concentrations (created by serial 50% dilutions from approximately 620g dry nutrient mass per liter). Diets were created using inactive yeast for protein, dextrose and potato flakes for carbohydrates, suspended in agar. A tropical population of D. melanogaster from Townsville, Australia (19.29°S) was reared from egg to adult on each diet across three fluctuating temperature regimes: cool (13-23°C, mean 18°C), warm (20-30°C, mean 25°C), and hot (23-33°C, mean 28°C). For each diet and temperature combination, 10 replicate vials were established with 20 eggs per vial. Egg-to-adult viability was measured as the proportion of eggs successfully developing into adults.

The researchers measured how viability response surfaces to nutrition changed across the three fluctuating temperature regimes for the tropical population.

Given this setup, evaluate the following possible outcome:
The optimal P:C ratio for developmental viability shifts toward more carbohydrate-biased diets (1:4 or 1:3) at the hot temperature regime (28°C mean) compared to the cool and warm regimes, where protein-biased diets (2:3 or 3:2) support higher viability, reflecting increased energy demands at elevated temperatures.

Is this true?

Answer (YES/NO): NO